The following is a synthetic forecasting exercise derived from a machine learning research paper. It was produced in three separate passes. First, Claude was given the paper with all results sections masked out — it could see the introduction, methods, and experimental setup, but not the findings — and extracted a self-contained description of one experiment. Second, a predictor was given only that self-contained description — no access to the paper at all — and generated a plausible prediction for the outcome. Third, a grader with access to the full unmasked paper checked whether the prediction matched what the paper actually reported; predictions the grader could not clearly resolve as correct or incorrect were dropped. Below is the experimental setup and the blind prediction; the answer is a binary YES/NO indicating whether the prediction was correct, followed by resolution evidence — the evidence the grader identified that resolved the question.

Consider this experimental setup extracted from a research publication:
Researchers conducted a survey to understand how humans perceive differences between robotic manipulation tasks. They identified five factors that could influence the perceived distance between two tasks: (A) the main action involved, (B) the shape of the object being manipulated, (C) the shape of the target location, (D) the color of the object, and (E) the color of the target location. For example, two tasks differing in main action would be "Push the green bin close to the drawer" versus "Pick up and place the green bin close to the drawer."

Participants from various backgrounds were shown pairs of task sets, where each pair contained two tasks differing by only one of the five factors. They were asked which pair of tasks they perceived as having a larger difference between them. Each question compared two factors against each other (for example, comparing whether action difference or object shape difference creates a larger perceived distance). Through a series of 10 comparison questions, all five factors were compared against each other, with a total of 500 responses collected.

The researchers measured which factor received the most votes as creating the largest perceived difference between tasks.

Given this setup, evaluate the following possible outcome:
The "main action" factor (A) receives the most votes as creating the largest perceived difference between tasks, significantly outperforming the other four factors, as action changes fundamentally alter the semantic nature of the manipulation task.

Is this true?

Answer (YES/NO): YES